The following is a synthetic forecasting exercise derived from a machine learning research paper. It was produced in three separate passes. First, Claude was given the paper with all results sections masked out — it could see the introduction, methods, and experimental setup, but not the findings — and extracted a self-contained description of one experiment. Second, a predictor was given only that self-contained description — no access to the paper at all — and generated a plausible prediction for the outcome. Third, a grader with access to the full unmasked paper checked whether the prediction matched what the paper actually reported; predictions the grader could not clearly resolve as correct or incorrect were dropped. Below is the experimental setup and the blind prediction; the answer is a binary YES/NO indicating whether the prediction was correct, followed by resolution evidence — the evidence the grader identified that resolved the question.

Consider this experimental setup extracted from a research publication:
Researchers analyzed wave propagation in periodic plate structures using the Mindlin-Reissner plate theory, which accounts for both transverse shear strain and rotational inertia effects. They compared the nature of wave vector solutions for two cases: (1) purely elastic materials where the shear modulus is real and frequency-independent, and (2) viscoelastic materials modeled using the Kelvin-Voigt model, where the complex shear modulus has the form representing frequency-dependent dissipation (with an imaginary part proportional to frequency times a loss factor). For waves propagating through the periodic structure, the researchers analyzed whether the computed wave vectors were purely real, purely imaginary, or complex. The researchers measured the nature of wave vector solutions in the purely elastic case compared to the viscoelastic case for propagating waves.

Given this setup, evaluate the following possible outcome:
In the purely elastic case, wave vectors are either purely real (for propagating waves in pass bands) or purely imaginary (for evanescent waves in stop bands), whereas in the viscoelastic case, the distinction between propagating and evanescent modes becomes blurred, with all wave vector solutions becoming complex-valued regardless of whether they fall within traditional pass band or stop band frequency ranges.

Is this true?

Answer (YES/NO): NO